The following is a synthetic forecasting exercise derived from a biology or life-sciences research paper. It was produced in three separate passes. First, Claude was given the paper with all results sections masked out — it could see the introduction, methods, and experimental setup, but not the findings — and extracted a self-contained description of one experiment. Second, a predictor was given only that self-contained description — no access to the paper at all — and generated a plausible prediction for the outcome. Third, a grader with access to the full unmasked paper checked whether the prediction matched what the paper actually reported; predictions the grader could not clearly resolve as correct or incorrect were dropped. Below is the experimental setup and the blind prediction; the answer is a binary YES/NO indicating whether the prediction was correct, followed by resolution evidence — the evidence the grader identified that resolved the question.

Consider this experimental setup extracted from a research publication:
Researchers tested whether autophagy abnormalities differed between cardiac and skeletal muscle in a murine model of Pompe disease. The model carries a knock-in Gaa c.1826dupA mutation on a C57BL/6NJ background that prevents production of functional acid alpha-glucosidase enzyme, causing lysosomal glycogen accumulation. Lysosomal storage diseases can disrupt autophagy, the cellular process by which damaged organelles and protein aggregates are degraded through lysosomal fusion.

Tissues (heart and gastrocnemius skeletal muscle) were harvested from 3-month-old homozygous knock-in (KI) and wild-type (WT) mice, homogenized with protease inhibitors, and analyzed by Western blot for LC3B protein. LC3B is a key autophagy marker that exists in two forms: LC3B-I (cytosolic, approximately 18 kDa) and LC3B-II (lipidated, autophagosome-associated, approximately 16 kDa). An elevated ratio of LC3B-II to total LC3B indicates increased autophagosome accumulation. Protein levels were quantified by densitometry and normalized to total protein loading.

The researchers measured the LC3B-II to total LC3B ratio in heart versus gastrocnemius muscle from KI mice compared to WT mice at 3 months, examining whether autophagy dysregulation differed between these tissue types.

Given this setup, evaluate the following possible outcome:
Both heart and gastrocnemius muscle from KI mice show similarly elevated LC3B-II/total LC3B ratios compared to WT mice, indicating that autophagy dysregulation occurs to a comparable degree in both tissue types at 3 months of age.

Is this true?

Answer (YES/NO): NO